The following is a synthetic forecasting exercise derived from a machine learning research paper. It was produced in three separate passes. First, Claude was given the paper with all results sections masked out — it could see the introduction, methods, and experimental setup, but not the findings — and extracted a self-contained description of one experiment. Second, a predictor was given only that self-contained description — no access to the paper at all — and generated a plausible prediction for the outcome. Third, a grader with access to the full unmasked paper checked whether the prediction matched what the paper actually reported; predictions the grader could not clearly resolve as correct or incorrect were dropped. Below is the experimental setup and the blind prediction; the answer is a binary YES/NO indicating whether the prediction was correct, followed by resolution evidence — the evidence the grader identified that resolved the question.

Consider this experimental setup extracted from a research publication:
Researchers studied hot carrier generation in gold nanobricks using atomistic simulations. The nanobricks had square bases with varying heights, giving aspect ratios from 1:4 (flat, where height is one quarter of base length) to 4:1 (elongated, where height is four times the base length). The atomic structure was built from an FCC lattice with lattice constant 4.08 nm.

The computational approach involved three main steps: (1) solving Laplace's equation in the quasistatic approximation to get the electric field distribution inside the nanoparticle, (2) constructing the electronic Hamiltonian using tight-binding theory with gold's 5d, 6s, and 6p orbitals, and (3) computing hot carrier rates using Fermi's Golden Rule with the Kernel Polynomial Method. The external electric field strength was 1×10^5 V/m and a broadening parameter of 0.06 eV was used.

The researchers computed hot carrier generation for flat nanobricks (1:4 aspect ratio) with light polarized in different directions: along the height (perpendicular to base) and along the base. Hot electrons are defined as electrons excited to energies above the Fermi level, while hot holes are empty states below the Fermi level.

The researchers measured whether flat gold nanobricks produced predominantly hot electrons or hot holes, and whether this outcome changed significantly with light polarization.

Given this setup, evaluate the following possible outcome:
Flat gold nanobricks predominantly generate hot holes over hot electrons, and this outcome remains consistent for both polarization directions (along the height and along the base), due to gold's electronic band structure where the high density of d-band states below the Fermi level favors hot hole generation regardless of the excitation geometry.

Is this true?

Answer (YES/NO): NO